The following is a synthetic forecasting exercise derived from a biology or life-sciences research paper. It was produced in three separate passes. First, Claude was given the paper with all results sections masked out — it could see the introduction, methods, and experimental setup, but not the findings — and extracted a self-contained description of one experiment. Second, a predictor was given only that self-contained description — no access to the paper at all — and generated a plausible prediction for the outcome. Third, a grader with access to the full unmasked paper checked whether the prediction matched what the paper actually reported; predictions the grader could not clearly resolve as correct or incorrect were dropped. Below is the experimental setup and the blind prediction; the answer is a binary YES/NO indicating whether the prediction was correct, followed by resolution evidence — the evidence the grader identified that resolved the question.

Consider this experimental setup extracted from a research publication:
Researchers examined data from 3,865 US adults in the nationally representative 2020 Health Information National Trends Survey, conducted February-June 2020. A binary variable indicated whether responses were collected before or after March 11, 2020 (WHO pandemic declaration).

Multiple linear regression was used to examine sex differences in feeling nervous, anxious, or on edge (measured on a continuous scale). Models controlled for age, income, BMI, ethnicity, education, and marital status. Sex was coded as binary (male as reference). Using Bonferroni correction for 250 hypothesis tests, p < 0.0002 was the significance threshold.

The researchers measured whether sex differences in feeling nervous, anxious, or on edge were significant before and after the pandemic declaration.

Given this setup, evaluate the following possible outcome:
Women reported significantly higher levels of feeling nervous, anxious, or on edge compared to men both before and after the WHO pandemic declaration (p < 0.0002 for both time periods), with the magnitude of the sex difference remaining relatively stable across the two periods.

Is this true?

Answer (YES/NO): YES